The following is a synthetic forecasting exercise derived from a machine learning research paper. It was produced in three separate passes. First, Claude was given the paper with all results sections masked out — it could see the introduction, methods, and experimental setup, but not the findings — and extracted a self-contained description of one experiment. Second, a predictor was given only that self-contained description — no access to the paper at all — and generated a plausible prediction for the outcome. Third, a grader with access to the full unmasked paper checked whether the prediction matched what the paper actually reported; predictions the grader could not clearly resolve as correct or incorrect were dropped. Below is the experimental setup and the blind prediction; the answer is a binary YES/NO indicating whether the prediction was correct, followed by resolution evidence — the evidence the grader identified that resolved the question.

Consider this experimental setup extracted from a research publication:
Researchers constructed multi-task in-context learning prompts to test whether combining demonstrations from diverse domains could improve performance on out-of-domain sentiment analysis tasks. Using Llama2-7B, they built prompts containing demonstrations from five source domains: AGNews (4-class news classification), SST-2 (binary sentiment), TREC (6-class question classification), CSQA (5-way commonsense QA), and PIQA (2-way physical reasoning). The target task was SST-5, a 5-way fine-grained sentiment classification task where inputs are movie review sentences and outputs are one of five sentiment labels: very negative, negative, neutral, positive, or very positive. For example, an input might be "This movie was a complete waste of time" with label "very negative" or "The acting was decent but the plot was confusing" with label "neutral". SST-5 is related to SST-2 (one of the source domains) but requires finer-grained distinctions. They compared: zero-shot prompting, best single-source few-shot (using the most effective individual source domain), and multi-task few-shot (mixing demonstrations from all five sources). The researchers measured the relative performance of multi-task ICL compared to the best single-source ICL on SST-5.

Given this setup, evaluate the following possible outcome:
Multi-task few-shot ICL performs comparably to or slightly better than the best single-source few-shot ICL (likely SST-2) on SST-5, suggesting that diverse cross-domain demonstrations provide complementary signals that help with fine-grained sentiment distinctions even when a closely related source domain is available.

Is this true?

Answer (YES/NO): YES